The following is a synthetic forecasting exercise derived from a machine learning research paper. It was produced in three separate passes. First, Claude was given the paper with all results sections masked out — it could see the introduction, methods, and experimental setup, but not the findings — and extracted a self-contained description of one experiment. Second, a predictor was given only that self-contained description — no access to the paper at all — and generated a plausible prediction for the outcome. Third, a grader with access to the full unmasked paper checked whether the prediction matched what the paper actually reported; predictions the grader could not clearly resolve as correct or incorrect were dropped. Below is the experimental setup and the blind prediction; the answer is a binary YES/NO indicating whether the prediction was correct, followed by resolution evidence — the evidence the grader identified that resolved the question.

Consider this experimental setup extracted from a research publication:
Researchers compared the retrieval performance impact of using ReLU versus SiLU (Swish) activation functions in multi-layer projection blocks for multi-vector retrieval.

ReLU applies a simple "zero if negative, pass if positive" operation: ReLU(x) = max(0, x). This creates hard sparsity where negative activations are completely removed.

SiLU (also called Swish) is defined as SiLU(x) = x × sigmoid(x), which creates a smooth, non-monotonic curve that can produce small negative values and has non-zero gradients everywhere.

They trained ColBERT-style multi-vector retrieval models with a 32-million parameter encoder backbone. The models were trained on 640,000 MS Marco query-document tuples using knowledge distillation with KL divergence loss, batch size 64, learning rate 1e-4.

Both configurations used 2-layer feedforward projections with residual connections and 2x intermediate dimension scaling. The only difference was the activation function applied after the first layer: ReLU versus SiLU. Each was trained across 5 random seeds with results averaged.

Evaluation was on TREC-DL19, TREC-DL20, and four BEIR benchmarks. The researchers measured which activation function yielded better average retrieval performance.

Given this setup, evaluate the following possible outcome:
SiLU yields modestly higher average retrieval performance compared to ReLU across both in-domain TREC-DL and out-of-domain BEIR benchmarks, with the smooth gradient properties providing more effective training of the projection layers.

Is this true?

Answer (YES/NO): NO